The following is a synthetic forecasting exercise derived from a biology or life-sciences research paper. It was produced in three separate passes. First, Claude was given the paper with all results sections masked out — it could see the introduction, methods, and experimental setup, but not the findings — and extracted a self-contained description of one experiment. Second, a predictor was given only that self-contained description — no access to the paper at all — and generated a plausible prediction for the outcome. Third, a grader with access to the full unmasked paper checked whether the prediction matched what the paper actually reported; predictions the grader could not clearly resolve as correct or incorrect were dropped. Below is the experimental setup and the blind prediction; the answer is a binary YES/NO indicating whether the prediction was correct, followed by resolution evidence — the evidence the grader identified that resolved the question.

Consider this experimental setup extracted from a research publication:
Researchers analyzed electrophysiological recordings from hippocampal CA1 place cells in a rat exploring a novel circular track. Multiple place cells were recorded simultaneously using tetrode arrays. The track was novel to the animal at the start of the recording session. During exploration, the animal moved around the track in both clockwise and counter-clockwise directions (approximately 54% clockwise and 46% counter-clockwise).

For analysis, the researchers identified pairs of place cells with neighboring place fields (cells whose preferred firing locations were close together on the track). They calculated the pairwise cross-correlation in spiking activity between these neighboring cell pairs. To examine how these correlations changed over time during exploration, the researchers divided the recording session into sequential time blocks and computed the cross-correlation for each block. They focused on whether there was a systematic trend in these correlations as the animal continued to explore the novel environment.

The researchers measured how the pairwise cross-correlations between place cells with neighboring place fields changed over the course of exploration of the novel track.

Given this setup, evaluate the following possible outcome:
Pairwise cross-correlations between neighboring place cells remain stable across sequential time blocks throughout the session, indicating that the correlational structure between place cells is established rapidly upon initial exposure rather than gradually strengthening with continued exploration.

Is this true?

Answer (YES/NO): NO